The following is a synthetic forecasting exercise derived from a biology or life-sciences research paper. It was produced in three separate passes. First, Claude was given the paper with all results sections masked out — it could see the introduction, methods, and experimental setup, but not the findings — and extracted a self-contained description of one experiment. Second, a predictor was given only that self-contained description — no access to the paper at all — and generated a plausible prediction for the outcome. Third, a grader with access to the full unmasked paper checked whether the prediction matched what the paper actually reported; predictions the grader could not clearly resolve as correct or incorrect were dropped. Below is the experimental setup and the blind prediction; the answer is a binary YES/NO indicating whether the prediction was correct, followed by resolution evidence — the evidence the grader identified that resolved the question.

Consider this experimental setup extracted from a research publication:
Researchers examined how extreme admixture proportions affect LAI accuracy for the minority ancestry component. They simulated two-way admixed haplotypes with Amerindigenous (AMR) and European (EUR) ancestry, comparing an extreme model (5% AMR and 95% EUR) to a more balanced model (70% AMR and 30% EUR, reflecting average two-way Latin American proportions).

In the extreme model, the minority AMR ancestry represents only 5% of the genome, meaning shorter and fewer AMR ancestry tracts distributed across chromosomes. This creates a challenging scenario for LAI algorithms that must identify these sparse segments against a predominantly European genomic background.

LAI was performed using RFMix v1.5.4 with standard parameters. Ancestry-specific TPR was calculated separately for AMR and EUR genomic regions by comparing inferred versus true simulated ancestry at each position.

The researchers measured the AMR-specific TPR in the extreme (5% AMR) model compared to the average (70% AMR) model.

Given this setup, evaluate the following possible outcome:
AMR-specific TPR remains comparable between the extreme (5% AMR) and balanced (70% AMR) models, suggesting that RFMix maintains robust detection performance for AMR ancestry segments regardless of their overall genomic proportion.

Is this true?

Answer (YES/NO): NO